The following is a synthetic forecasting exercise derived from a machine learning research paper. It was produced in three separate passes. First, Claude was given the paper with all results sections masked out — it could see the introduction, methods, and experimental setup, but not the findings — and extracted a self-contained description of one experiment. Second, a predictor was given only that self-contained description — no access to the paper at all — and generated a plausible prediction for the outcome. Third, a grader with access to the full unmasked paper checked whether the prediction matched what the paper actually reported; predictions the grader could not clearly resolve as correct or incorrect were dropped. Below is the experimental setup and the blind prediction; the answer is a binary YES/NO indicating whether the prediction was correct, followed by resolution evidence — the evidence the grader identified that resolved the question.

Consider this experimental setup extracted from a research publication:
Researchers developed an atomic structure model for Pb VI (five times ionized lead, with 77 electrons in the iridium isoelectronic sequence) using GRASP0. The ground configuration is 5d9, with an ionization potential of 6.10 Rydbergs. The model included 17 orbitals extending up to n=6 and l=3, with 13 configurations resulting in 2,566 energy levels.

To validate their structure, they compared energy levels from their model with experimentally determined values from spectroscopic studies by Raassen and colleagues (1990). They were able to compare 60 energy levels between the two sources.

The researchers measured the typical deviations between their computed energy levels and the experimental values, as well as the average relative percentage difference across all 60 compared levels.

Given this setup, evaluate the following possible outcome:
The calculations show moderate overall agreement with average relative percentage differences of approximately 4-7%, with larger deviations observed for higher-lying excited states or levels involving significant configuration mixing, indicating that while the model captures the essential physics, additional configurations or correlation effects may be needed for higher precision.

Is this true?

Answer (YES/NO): NO